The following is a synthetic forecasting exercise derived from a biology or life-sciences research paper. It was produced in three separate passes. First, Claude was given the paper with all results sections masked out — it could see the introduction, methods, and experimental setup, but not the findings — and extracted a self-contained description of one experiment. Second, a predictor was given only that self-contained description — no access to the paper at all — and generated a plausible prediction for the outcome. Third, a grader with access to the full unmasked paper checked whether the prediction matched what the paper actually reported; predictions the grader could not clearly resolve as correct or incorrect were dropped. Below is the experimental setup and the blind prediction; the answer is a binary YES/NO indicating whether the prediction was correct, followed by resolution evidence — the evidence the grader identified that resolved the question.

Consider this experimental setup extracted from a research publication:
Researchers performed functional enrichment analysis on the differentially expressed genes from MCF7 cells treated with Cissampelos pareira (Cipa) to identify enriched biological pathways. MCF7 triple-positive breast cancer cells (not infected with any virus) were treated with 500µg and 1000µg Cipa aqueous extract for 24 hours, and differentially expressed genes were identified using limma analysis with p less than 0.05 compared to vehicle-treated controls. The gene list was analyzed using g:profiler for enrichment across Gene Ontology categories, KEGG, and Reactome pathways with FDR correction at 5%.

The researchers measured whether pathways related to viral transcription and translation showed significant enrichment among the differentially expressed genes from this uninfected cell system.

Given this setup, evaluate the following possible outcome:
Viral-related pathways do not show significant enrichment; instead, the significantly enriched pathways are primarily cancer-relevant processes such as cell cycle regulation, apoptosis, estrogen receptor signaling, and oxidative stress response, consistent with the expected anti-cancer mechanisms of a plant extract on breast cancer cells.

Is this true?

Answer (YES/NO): NO